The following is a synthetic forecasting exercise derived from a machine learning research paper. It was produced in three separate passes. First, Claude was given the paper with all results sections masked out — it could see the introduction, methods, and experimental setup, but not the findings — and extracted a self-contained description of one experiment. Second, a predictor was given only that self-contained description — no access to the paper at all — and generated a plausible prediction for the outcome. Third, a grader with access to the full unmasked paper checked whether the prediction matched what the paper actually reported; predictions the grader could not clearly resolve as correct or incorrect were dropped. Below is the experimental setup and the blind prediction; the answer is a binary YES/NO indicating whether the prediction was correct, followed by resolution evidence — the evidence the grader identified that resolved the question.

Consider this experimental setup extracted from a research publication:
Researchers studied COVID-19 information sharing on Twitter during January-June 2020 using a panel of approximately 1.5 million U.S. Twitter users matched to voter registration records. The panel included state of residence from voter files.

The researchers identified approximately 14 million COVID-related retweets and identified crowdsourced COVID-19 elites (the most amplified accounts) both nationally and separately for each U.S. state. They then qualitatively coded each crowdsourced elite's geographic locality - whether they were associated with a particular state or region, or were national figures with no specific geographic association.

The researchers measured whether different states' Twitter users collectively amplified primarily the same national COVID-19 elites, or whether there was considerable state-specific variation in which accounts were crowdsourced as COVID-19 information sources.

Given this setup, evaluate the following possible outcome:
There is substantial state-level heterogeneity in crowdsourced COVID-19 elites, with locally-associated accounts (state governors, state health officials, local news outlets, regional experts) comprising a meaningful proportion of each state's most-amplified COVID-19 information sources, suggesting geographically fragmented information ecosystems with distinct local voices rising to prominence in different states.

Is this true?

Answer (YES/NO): YES